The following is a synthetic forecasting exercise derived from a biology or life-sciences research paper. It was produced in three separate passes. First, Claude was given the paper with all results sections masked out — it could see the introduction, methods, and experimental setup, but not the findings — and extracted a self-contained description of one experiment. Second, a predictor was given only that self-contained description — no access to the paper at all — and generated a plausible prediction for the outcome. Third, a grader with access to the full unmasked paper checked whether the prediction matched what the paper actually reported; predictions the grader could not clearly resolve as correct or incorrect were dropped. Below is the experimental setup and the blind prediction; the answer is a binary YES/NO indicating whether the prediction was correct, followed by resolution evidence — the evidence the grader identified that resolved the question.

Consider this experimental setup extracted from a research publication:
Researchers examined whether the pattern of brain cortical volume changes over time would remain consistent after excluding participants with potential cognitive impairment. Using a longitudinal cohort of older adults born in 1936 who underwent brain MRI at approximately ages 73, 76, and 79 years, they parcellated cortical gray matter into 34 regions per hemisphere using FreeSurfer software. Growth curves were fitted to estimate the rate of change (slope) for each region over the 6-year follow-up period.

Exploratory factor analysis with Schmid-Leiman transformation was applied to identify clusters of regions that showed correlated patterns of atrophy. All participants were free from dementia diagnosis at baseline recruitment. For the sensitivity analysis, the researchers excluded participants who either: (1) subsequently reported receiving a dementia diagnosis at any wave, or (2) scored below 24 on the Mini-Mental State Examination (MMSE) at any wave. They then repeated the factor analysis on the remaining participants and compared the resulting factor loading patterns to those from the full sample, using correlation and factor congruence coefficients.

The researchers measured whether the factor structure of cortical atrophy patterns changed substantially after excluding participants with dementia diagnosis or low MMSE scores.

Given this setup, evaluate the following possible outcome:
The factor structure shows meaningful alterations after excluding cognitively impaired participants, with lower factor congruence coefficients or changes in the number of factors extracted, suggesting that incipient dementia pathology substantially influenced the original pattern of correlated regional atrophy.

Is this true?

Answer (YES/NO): NO